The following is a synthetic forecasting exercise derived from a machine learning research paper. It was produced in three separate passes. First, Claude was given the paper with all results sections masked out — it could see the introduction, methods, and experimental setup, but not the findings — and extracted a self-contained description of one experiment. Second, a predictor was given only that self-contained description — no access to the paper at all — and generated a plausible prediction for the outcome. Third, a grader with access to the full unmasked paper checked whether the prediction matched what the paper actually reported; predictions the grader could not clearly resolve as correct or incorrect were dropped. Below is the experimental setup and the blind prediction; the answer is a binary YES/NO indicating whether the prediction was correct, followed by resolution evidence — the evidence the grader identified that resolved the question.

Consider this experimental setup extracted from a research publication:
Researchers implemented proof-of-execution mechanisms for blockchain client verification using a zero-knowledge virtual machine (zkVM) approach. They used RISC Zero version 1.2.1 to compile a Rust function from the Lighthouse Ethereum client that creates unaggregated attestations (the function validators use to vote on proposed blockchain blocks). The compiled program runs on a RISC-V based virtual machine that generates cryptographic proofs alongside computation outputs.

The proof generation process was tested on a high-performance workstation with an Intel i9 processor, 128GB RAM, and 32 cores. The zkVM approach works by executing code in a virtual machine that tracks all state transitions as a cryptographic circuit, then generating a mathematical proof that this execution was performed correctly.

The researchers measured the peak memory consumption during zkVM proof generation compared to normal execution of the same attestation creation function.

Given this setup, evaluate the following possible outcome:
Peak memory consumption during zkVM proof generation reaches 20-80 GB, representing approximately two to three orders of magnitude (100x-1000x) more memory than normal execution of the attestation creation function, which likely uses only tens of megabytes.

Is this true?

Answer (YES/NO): NO